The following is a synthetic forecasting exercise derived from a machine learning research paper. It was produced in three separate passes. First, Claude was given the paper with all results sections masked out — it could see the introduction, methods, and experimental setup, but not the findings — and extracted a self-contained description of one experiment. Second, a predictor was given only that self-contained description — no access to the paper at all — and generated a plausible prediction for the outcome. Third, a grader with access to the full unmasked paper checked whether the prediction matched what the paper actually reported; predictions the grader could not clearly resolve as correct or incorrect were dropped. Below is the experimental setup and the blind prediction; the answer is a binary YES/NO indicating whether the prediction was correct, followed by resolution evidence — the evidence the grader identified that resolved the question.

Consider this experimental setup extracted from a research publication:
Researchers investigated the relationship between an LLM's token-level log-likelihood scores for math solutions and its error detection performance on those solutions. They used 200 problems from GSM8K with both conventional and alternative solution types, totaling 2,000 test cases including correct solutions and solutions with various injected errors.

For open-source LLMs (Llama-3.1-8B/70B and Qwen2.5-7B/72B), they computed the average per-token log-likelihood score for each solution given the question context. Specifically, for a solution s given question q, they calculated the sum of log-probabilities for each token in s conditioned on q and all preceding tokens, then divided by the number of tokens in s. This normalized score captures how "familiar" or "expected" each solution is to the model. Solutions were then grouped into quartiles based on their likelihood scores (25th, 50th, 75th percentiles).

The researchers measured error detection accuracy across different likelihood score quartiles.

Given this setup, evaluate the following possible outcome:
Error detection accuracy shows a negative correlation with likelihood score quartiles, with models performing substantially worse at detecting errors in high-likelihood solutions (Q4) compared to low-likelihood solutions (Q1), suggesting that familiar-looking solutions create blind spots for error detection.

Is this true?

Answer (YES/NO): NO